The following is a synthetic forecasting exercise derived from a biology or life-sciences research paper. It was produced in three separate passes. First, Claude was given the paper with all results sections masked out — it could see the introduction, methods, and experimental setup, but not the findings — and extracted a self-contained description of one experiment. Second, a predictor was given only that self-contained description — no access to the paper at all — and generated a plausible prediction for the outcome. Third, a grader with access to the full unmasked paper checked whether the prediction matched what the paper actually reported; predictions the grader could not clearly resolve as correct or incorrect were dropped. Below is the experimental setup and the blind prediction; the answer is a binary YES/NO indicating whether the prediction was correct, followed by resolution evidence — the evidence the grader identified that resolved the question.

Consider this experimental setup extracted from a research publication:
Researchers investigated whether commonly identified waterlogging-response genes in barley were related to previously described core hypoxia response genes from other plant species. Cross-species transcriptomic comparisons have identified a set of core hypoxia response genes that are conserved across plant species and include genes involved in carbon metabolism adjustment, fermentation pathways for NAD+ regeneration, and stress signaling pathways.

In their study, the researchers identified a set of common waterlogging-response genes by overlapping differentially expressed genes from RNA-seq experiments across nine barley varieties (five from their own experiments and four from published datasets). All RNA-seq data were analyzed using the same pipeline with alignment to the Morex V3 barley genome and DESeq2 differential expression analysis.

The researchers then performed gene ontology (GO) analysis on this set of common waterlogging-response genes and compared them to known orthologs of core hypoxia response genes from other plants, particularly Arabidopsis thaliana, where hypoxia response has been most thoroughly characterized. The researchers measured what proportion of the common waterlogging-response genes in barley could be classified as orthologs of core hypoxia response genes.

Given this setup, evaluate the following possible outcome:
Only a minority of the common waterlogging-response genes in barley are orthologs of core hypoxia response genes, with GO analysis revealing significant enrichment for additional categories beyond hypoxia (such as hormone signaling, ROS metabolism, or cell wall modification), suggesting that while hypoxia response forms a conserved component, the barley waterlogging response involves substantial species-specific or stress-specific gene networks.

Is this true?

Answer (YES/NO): NO